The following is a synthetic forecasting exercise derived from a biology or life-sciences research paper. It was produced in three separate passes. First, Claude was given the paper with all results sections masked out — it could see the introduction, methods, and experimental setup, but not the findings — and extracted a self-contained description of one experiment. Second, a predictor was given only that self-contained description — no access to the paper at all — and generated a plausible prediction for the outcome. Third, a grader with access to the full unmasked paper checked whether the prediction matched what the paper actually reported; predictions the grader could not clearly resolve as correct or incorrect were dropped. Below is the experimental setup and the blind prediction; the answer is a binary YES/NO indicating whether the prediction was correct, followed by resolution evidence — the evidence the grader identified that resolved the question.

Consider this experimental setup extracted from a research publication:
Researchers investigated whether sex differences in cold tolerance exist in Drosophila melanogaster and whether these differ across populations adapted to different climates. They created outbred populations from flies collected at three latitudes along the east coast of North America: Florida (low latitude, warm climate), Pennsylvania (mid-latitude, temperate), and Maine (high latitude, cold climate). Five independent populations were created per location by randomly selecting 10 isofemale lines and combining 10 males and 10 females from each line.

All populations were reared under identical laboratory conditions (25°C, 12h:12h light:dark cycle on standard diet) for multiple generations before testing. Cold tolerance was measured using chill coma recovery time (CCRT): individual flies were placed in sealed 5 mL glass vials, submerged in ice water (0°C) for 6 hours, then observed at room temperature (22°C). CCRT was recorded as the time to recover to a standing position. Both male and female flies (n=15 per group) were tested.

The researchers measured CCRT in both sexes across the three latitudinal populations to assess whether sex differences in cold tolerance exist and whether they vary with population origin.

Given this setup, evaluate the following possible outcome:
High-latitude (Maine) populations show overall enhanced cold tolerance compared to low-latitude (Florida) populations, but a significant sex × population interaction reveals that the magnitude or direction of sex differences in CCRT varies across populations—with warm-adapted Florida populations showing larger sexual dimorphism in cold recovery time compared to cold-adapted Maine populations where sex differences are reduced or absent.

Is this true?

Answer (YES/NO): NO